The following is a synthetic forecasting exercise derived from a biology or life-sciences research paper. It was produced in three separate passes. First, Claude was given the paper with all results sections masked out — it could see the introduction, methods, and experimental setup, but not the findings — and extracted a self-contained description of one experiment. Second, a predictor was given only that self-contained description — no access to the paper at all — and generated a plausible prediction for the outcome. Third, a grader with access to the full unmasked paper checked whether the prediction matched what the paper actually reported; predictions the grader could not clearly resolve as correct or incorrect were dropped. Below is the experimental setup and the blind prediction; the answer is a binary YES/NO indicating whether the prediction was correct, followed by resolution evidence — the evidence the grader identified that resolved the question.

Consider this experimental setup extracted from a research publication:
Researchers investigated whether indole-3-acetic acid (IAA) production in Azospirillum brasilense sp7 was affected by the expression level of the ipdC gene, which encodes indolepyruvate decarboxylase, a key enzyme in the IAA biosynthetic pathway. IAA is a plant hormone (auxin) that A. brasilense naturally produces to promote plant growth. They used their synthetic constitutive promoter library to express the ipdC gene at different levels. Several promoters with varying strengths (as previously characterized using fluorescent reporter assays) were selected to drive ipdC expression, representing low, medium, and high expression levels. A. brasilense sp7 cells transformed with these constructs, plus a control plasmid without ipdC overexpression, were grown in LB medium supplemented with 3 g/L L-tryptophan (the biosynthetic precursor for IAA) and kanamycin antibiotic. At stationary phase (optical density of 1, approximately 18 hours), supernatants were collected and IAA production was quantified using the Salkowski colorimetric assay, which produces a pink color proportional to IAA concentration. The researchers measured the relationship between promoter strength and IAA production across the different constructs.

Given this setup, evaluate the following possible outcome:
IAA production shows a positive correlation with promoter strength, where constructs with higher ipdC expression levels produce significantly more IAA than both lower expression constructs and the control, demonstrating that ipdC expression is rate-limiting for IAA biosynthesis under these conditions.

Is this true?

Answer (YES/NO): NO